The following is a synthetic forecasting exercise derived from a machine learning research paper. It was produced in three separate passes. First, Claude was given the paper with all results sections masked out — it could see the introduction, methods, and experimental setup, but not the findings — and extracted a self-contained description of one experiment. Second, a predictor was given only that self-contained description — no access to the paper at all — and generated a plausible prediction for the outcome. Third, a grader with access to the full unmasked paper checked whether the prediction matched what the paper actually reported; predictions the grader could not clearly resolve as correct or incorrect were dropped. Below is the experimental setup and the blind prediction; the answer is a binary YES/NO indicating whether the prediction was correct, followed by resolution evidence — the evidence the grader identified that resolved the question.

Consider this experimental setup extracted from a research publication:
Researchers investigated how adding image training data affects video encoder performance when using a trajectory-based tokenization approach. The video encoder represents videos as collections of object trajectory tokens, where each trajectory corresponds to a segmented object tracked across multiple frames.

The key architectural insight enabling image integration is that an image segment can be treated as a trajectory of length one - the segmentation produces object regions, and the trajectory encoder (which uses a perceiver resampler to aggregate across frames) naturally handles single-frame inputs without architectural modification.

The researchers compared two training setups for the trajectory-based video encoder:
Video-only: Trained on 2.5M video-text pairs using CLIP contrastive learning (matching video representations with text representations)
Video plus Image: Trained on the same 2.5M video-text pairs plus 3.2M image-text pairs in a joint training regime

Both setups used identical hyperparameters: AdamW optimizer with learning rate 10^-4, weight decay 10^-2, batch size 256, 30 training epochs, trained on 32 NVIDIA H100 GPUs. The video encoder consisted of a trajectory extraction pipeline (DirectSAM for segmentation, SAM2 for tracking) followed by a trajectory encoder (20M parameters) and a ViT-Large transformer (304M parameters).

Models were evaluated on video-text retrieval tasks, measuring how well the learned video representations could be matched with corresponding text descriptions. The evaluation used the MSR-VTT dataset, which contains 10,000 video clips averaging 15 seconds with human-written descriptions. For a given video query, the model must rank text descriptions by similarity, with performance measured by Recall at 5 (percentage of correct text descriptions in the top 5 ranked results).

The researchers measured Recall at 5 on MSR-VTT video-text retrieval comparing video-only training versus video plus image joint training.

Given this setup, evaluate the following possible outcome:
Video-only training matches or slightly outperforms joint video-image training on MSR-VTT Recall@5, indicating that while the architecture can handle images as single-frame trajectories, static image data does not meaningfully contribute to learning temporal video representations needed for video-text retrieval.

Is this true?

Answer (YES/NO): NO